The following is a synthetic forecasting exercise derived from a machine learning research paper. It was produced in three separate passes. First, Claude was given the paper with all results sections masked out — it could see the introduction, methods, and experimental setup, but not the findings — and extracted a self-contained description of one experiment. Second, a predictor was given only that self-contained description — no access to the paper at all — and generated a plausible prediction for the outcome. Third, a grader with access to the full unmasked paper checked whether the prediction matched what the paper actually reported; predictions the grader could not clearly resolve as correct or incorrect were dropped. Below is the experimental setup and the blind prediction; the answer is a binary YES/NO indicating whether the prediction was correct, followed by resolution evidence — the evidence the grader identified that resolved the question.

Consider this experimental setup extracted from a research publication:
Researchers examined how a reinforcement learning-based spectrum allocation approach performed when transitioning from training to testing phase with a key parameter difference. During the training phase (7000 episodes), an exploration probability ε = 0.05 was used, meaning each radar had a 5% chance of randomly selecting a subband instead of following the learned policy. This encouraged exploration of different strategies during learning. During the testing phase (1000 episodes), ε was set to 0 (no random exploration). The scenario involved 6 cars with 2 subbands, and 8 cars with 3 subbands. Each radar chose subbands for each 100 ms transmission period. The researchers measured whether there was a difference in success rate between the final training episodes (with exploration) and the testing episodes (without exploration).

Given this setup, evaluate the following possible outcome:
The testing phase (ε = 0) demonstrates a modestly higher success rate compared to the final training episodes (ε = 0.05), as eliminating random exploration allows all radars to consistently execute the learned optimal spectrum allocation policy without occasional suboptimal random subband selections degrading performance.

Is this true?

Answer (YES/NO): YES